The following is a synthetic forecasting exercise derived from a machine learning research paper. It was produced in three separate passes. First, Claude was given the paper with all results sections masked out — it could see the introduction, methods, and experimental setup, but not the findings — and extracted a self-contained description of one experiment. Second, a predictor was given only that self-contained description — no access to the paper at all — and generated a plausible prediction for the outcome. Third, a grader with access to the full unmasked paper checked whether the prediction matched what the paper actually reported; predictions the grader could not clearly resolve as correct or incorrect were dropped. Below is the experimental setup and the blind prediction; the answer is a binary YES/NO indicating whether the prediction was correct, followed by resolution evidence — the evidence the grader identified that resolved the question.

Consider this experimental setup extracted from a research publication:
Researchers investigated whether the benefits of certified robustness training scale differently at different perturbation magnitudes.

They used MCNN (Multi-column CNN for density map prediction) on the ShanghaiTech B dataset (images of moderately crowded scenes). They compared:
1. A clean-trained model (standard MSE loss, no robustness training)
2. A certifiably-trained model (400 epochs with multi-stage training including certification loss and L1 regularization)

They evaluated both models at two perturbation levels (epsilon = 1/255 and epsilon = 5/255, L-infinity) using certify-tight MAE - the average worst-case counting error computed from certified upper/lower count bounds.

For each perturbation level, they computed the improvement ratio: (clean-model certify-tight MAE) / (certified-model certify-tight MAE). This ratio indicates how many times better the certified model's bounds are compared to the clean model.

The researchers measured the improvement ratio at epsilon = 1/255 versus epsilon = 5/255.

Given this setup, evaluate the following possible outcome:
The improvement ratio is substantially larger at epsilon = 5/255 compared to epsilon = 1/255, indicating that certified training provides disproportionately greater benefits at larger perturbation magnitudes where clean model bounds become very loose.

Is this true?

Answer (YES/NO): YES